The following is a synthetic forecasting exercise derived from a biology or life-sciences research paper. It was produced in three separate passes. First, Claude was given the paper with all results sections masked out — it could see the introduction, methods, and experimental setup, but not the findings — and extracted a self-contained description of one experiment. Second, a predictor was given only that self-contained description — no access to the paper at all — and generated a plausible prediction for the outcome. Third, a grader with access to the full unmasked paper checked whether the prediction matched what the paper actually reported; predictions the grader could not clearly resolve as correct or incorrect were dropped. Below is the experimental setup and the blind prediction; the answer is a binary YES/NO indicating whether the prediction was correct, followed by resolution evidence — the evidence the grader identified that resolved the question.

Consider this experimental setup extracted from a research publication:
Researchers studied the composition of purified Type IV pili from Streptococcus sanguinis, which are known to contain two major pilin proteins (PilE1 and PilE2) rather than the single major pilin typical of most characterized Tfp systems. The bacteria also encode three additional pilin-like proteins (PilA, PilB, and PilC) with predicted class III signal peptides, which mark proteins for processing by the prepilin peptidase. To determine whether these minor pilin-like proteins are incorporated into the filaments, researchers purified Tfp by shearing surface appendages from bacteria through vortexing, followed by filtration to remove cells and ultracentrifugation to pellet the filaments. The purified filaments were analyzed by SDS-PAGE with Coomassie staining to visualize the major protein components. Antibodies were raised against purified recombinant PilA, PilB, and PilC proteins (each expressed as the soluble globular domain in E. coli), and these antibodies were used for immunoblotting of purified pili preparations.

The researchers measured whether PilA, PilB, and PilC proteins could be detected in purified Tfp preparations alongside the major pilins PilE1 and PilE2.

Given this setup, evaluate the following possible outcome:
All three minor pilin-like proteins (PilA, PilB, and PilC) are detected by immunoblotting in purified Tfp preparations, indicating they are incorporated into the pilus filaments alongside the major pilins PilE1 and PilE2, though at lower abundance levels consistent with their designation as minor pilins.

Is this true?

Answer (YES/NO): YES